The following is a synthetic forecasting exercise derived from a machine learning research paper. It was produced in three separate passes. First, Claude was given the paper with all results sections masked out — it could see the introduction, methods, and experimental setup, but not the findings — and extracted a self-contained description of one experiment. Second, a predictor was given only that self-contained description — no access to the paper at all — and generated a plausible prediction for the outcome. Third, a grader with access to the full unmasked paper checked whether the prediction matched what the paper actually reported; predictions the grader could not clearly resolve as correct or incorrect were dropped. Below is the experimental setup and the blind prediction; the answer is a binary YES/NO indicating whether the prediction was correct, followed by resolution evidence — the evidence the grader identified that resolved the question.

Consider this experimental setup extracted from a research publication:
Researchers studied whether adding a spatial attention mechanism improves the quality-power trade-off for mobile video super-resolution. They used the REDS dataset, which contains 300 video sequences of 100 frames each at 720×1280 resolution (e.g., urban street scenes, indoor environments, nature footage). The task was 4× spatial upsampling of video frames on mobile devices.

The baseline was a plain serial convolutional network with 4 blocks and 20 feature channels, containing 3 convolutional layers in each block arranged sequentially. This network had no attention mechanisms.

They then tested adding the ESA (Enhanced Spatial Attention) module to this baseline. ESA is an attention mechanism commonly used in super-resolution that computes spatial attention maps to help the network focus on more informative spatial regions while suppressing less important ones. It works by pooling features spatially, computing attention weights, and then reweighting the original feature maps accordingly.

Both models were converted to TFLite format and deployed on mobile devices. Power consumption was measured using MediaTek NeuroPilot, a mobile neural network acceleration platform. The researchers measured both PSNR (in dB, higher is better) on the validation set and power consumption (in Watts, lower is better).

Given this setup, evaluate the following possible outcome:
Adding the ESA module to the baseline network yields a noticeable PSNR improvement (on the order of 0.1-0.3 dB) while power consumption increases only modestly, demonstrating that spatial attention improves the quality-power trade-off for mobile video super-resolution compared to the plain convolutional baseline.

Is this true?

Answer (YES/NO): NO